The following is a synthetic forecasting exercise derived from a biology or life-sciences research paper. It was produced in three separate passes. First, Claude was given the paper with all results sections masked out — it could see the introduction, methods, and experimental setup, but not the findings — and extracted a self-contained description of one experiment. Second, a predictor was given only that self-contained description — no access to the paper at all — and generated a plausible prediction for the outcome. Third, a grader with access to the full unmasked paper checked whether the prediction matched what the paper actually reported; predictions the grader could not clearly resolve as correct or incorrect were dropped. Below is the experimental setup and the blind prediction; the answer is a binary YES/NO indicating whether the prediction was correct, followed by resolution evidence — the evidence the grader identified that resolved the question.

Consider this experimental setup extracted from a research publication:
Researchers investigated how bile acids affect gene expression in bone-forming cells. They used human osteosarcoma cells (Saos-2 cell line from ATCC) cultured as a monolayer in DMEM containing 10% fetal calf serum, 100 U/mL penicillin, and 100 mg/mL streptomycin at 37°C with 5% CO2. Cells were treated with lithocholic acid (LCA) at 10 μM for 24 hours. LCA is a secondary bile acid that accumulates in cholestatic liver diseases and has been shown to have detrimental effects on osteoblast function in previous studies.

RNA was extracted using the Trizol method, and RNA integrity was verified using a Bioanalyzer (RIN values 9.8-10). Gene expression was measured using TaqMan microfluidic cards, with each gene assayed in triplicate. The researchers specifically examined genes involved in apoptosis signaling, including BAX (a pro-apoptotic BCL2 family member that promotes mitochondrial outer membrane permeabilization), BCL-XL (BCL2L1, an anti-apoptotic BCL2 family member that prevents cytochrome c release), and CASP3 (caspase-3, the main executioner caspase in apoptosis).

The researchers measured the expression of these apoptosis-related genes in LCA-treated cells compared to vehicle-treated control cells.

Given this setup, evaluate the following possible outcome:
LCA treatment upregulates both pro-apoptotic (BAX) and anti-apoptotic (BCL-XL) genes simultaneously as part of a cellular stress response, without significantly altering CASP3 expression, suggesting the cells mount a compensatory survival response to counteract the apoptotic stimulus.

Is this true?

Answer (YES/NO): NO